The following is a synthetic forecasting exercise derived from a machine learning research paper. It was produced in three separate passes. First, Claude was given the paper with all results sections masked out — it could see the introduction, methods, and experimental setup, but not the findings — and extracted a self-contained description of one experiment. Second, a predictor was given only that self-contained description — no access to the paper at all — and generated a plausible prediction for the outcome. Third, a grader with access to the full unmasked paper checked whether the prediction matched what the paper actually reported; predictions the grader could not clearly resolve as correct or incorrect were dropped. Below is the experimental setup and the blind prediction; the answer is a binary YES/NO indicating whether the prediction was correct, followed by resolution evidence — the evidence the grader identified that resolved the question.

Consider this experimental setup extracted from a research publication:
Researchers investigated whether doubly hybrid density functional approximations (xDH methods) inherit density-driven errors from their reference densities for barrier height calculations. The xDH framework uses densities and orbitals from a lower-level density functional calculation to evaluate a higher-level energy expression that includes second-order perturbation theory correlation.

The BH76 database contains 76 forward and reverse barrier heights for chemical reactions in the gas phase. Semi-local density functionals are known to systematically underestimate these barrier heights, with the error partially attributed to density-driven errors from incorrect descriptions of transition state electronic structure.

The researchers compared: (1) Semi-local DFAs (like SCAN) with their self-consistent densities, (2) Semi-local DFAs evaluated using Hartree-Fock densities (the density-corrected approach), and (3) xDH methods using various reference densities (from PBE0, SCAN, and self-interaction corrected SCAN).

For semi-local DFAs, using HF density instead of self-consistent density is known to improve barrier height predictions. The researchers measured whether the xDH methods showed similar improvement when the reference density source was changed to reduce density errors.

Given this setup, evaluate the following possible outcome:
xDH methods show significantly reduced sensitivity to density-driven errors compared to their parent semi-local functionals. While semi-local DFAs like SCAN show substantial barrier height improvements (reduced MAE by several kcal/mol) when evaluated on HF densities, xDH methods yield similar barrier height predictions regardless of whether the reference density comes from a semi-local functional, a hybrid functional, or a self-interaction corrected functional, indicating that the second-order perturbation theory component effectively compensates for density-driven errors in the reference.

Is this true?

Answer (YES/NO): YES